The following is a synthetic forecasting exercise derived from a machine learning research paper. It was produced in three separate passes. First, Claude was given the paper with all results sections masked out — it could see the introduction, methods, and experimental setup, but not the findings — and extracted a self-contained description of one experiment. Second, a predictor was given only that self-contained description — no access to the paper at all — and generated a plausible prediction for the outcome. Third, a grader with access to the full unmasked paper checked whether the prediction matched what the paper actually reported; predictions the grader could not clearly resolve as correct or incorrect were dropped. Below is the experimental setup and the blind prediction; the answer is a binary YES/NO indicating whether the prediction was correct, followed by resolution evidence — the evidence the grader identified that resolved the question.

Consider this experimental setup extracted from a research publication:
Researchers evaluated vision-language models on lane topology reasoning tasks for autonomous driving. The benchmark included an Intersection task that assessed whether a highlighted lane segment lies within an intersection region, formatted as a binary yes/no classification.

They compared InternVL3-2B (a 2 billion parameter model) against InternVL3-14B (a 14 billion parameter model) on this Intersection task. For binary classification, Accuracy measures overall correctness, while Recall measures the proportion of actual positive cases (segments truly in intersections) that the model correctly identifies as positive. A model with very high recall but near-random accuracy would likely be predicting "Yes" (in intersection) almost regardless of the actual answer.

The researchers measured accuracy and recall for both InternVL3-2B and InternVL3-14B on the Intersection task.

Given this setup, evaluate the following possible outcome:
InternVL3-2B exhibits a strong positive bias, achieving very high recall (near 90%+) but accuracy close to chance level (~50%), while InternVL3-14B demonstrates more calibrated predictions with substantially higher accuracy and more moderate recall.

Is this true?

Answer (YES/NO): YES